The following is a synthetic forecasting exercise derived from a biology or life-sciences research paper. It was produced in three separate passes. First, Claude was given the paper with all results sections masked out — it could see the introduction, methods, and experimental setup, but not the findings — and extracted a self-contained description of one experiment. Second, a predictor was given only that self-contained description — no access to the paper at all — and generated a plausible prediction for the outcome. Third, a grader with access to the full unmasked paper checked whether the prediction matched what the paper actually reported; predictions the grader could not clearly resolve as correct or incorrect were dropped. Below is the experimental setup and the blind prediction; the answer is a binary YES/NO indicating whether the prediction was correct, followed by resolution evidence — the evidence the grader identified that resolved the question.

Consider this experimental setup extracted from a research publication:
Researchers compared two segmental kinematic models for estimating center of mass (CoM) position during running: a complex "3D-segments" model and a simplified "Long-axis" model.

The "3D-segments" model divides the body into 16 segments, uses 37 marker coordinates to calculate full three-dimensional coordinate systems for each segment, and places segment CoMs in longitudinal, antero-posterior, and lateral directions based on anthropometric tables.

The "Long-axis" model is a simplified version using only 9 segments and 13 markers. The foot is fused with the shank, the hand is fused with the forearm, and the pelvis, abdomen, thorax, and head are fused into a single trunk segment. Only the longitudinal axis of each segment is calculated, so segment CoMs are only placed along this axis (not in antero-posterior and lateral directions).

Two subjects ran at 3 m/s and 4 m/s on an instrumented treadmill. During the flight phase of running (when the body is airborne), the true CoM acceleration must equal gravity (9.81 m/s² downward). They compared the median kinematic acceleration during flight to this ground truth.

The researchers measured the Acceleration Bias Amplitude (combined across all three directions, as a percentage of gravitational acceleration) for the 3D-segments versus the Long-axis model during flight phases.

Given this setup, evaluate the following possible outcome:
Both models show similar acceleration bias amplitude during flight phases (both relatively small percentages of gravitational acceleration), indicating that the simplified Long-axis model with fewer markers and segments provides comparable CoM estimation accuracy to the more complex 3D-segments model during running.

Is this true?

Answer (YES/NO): NO